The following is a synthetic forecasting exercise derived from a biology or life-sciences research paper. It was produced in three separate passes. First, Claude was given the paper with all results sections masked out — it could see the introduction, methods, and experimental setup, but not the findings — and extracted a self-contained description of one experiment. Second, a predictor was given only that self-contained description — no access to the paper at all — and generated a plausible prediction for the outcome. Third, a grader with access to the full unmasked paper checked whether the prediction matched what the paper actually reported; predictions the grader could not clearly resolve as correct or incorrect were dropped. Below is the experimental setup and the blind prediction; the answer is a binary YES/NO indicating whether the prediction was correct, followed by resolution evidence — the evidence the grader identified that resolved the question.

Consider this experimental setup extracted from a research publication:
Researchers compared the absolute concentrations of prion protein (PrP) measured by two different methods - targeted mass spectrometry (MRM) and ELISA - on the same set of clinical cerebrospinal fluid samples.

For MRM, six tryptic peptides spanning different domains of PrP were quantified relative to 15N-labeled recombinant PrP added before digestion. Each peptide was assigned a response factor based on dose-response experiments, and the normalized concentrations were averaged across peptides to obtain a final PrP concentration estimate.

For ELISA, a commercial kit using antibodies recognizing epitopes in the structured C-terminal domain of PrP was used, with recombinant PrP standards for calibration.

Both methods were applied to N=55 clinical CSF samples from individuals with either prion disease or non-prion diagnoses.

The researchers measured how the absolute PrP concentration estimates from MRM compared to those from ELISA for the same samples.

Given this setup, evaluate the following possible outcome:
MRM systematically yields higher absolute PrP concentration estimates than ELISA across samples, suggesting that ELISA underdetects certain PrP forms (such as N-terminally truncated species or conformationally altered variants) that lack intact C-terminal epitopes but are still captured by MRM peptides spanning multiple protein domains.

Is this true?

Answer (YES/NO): NO